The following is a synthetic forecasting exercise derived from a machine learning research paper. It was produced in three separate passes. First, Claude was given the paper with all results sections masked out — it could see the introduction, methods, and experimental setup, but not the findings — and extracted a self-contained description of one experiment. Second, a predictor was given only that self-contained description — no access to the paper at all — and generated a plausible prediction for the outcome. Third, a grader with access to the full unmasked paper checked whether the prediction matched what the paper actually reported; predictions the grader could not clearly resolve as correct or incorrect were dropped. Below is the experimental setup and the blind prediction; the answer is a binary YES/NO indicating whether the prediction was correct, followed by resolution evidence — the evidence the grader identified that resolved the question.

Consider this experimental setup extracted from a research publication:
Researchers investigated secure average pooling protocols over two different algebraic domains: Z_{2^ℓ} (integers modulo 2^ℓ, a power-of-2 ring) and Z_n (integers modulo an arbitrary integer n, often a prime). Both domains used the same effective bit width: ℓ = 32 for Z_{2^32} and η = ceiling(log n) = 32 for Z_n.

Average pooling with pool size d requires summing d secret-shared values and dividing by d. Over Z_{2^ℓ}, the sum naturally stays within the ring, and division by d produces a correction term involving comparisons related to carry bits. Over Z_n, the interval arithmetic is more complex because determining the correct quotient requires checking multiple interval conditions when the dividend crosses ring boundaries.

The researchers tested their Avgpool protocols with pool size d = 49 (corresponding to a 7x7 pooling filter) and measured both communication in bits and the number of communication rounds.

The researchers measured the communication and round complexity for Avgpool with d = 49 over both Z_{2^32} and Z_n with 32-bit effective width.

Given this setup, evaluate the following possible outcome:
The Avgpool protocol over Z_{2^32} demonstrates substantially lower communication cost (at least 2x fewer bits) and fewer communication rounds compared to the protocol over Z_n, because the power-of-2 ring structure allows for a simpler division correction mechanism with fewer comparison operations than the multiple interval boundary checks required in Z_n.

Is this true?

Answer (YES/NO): NO